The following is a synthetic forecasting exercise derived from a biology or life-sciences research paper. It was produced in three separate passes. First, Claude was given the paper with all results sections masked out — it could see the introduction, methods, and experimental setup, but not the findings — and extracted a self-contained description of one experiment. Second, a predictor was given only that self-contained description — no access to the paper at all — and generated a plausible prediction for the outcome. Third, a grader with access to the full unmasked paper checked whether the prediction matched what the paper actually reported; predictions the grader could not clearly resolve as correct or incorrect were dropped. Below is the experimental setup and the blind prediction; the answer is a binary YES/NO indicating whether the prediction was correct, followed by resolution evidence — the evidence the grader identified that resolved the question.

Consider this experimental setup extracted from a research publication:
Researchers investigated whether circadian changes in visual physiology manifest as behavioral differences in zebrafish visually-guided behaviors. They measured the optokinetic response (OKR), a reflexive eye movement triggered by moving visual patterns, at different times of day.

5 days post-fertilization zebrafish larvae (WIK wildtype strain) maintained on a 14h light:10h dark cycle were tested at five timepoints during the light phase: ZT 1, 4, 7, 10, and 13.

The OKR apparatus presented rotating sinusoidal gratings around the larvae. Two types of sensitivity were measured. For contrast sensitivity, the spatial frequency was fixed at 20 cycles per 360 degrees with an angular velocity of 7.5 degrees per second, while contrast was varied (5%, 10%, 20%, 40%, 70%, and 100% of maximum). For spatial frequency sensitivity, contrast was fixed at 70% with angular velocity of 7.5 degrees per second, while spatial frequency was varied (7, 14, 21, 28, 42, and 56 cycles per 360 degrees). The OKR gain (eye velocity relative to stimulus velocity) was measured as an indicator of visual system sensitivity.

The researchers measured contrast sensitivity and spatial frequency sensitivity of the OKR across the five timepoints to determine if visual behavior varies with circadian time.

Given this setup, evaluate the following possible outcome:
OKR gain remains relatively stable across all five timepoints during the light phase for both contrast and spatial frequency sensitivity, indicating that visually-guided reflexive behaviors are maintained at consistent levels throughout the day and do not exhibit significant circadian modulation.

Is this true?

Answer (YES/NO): NO